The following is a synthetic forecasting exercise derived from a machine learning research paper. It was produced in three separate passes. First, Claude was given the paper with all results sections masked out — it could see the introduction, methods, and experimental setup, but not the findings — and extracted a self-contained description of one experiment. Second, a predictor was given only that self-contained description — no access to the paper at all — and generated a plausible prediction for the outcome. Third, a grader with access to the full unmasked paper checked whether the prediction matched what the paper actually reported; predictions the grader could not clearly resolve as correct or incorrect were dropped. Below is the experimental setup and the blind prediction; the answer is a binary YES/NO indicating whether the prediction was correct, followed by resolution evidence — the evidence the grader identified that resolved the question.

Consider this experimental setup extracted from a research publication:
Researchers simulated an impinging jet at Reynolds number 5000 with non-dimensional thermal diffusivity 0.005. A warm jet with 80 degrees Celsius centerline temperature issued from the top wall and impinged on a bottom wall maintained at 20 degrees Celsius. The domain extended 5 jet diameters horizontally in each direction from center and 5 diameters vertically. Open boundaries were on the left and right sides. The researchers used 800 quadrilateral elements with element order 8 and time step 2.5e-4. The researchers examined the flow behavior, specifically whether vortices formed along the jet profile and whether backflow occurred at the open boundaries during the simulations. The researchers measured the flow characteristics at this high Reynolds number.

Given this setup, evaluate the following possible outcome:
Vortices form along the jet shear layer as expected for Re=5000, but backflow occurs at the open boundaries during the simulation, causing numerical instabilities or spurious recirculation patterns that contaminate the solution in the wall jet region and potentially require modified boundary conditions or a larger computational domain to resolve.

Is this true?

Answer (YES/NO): NO